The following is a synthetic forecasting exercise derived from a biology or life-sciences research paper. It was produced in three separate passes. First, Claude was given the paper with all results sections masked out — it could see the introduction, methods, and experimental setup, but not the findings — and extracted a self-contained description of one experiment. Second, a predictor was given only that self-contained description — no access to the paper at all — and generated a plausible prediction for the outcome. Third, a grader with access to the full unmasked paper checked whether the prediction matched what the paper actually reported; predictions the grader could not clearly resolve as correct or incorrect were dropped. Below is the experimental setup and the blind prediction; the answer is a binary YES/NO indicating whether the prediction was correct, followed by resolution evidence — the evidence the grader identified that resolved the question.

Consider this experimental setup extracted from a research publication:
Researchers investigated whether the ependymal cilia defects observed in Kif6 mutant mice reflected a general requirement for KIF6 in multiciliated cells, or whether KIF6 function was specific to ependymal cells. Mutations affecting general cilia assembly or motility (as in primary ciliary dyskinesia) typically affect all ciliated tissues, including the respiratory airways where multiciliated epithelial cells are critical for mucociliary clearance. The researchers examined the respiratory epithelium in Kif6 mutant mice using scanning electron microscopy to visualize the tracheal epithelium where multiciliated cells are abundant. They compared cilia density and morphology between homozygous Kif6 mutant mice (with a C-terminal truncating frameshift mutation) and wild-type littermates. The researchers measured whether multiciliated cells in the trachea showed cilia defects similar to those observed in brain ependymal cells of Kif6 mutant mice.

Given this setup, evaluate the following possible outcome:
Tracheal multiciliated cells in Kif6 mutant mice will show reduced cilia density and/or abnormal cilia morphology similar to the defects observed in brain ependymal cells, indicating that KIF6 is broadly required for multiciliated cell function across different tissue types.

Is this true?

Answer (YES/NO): NO